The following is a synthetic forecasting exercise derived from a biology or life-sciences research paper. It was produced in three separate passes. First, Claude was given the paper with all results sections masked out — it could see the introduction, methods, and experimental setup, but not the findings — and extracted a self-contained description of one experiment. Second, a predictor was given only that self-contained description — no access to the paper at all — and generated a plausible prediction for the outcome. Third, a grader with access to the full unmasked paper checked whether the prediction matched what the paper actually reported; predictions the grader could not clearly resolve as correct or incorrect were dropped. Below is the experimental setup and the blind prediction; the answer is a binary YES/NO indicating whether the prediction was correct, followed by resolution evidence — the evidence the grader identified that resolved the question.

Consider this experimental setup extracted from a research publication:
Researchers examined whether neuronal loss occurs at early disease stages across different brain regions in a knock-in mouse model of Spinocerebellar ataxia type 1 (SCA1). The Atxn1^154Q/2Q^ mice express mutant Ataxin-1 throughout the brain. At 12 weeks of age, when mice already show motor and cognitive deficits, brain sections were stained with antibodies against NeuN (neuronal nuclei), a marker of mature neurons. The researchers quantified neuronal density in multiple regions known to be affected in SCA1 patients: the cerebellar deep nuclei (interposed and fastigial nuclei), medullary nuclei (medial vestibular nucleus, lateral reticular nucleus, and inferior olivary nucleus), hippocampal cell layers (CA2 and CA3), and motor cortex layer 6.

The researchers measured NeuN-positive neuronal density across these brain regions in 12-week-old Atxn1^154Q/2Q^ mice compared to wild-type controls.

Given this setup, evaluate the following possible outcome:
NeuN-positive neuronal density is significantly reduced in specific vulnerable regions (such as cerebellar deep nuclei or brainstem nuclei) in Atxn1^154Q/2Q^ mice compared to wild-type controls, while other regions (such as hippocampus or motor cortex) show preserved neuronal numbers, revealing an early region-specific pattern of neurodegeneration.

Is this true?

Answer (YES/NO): NO